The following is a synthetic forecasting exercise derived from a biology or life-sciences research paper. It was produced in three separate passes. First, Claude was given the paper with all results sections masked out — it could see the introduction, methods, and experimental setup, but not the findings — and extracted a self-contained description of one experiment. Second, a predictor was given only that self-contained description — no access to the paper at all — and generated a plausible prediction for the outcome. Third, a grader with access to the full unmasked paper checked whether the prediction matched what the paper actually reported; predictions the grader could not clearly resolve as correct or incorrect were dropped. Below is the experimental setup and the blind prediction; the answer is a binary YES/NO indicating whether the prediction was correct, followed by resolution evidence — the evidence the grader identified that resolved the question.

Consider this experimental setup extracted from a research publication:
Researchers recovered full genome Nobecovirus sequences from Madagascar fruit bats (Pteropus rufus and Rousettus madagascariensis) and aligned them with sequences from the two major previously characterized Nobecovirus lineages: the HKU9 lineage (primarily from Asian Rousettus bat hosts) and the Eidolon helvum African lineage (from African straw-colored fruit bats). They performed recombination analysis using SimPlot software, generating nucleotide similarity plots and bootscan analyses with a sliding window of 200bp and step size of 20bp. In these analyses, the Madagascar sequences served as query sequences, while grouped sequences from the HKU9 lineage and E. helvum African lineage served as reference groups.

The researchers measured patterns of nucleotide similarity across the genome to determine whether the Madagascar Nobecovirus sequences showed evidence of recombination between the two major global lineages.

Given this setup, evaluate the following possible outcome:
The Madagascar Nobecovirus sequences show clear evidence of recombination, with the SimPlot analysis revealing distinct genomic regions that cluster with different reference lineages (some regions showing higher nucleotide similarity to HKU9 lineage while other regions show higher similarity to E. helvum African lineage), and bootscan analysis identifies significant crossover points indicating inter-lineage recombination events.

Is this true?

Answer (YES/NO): YES